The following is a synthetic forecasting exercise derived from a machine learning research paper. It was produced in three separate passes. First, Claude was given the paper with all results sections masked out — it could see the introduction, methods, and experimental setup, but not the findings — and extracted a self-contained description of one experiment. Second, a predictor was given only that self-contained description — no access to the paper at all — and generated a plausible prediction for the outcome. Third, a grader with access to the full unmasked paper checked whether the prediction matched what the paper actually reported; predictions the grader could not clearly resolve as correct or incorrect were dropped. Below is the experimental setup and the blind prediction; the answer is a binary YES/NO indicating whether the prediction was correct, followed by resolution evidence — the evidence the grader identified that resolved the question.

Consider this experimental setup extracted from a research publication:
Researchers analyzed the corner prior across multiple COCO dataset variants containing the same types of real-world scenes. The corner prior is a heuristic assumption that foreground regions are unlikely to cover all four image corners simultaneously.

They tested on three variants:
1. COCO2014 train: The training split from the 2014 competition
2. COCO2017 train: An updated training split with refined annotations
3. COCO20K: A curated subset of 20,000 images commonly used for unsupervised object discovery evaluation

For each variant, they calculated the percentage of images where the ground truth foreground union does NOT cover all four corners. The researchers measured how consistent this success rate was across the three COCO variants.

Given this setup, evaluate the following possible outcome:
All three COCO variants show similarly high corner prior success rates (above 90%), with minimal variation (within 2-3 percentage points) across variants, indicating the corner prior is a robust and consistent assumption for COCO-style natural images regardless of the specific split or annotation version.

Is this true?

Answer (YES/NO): YES